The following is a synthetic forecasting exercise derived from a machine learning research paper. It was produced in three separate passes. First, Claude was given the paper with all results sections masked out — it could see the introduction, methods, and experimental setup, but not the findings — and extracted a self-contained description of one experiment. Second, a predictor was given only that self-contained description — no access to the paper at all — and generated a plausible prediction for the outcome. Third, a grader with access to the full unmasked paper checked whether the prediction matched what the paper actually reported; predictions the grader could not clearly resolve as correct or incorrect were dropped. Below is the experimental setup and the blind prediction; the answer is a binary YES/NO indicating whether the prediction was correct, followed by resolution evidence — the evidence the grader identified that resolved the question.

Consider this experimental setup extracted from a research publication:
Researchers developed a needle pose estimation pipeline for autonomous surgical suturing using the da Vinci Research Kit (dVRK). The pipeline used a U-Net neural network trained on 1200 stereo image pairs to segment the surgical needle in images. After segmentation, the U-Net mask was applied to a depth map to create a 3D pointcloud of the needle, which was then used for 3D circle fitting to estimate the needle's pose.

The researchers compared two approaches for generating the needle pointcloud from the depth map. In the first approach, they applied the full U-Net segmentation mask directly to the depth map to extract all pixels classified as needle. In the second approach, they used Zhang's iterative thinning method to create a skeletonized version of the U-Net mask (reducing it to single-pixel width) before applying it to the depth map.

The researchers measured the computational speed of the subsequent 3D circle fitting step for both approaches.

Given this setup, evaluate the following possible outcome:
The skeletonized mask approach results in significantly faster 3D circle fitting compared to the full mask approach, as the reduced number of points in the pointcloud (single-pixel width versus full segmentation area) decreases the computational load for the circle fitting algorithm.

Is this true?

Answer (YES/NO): YES